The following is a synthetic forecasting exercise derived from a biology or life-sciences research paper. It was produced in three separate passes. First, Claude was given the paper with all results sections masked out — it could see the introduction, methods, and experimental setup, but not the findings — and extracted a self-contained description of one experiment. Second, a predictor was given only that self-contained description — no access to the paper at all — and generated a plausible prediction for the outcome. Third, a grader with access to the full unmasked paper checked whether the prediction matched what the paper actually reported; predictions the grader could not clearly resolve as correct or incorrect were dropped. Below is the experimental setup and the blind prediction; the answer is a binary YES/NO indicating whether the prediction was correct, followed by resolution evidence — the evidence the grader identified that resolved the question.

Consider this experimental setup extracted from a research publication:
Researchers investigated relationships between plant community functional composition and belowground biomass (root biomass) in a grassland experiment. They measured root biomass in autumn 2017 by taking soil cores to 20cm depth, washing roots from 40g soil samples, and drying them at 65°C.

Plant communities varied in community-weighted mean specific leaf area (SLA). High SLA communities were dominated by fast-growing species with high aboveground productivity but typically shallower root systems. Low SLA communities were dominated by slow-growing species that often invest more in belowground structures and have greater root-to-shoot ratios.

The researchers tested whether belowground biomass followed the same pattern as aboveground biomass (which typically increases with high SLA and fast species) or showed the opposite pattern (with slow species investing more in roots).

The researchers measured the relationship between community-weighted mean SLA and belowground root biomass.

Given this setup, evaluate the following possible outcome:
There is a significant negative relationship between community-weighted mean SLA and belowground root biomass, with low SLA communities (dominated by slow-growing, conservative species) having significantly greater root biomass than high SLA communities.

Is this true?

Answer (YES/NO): YES